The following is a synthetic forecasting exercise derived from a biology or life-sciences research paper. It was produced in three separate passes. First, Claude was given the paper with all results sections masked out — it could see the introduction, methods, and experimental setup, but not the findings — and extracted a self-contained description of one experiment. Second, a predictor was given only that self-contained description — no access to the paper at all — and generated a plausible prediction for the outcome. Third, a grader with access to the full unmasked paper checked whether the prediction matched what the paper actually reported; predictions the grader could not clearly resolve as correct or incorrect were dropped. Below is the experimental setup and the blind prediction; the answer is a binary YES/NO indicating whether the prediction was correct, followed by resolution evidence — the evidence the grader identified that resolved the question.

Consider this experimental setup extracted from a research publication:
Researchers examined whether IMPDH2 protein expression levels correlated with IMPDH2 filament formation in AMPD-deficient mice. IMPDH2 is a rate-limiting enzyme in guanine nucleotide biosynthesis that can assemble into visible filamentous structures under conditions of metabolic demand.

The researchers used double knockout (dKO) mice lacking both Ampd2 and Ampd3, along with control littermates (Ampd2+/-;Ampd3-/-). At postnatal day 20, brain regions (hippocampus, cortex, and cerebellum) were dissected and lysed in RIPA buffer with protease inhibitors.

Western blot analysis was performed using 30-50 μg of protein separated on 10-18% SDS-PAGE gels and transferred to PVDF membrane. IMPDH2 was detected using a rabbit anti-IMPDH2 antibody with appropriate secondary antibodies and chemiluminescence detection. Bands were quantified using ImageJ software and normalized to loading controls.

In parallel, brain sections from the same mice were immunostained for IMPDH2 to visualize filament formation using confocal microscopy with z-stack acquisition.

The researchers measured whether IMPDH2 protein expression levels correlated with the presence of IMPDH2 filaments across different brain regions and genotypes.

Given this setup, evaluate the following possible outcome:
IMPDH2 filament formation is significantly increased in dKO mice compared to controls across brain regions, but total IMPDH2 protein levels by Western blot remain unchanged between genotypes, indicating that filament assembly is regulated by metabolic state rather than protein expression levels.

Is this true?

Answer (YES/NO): NO